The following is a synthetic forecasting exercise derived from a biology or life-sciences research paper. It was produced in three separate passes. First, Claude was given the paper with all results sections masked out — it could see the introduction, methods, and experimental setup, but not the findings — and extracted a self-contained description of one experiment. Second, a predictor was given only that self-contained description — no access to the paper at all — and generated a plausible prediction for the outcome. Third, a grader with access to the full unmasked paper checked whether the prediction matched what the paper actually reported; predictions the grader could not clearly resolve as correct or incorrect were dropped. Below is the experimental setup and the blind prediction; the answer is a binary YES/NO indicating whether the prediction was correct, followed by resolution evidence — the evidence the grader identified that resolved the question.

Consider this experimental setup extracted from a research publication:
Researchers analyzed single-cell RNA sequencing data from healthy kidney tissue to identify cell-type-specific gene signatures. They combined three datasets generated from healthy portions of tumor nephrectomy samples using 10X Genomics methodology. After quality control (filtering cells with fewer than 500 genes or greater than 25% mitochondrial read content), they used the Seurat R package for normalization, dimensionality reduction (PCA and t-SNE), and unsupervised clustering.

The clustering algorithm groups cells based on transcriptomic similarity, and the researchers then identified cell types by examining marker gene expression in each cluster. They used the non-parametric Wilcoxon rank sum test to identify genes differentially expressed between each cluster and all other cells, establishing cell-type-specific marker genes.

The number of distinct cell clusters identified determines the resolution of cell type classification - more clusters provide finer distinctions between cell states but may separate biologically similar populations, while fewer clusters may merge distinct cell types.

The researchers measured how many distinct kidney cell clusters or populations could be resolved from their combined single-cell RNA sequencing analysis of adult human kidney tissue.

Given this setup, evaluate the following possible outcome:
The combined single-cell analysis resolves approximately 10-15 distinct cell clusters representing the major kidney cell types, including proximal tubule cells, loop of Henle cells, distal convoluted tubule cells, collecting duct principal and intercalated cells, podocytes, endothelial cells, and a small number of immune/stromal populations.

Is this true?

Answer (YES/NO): YES